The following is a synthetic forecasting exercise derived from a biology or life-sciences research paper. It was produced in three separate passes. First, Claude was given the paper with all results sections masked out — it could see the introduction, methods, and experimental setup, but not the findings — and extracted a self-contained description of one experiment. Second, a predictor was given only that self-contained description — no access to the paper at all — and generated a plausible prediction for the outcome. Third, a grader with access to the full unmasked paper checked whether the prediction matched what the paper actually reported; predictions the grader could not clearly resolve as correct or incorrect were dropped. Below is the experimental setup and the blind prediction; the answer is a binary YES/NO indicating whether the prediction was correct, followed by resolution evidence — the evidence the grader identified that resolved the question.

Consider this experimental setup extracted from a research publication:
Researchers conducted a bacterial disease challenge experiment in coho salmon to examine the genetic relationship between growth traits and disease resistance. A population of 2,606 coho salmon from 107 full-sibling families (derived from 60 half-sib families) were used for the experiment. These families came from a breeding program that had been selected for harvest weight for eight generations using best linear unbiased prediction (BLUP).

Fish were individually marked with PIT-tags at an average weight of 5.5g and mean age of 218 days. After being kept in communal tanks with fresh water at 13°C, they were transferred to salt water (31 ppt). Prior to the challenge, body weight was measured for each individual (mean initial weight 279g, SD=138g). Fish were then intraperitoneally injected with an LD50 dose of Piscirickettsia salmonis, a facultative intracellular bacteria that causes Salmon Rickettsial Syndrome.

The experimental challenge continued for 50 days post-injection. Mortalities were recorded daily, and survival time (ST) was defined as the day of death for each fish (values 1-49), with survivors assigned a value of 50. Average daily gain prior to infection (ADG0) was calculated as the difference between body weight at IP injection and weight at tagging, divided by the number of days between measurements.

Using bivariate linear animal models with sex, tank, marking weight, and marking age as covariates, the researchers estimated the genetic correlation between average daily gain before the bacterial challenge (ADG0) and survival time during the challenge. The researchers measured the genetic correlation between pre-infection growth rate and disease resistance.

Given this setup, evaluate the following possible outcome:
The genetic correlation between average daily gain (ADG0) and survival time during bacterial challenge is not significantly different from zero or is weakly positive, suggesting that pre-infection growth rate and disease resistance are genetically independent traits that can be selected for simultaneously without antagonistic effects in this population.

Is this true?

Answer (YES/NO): NO